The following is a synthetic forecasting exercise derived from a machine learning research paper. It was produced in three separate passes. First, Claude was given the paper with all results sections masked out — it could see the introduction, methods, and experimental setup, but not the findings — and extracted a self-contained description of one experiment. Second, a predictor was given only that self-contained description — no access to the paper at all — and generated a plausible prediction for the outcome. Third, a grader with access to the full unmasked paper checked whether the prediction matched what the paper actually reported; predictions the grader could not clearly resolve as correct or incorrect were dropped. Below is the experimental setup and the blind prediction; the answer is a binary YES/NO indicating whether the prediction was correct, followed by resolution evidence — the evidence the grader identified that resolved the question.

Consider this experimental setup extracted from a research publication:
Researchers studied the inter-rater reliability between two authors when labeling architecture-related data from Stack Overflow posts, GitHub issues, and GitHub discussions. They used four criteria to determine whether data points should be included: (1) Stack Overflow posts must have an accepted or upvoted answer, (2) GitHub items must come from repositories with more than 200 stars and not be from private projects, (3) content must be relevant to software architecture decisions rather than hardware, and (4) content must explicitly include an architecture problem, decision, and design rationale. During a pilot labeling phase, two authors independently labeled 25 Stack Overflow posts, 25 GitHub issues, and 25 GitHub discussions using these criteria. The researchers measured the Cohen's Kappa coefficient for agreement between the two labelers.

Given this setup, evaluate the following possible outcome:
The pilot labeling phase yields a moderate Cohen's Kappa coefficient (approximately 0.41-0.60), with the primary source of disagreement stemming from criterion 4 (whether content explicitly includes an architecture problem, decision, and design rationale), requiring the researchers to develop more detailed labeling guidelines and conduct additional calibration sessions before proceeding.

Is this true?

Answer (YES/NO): NO